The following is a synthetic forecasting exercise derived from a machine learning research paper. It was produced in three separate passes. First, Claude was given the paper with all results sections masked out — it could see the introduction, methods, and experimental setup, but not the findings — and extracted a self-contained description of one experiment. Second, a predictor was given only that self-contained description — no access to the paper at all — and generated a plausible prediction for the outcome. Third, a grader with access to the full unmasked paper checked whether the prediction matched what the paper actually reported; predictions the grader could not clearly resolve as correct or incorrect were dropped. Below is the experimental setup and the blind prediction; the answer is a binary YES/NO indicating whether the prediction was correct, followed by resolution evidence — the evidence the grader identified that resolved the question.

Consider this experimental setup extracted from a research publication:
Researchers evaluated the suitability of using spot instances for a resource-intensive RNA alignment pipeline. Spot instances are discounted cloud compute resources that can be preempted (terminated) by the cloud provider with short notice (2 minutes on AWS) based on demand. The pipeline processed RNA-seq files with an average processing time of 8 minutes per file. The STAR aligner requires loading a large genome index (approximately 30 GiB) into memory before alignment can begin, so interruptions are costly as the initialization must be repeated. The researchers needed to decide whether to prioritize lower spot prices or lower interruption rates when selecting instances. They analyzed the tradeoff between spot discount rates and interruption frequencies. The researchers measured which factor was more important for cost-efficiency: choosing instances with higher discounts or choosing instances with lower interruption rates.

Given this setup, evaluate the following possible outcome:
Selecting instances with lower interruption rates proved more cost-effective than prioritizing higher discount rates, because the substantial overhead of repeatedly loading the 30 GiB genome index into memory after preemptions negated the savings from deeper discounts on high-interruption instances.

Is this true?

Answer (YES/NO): YES